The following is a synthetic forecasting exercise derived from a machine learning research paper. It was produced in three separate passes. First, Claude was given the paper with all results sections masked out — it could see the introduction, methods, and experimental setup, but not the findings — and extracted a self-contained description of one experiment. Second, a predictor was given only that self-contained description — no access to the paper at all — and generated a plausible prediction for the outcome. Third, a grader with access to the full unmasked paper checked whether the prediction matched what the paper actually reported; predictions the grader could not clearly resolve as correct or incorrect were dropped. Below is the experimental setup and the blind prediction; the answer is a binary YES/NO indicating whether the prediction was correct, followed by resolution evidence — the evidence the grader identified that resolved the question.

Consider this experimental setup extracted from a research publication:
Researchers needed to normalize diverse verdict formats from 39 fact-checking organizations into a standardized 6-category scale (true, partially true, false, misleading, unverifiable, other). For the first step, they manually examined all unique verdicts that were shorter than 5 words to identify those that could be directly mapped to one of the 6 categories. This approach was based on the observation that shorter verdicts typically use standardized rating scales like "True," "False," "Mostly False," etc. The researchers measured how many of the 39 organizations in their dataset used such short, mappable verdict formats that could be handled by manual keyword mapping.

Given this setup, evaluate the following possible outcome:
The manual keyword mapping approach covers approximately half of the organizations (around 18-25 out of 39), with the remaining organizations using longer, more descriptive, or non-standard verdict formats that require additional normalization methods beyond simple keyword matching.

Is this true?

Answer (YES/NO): NO